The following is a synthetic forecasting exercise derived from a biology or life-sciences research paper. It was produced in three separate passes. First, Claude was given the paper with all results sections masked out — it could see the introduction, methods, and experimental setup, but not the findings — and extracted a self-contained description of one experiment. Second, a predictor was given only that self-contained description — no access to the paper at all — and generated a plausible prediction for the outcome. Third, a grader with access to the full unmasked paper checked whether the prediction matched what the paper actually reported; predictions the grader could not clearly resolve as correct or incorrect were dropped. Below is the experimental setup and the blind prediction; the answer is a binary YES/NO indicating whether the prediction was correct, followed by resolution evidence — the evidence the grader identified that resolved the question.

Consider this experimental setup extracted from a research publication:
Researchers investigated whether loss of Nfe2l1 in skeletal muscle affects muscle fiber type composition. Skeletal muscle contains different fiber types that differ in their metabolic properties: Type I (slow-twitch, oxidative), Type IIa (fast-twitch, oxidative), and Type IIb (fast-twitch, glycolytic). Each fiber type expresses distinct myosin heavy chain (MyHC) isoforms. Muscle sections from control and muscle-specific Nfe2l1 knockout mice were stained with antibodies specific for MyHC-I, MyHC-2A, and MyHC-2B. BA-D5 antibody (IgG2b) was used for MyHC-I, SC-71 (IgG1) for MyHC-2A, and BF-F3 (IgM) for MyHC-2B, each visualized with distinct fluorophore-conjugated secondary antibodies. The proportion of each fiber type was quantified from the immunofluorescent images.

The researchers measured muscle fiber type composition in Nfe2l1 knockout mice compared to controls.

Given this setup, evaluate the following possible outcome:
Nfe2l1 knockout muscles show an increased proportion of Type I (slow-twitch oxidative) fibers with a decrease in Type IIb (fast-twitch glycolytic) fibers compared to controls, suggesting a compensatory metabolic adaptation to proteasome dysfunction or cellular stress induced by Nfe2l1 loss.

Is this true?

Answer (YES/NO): NO